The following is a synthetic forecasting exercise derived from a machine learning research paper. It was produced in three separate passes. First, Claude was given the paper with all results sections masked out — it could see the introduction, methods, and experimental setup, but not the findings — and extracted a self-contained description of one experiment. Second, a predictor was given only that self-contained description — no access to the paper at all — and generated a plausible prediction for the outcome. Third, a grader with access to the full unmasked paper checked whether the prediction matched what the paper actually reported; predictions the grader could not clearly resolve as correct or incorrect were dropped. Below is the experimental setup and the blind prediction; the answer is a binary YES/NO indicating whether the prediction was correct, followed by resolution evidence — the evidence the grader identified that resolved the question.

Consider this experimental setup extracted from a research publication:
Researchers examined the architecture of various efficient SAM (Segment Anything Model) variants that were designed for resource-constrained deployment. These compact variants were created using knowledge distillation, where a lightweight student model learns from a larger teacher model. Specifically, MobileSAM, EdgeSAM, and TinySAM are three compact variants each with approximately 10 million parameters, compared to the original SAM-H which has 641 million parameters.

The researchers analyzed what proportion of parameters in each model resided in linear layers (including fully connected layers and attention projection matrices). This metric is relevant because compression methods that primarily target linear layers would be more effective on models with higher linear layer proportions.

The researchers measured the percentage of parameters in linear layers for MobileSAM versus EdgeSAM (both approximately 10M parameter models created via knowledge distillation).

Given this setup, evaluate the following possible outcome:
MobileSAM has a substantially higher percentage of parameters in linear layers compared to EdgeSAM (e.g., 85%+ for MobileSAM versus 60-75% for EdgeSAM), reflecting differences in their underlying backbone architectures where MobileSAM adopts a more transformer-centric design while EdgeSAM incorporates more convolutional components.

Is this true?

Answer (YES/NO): NO